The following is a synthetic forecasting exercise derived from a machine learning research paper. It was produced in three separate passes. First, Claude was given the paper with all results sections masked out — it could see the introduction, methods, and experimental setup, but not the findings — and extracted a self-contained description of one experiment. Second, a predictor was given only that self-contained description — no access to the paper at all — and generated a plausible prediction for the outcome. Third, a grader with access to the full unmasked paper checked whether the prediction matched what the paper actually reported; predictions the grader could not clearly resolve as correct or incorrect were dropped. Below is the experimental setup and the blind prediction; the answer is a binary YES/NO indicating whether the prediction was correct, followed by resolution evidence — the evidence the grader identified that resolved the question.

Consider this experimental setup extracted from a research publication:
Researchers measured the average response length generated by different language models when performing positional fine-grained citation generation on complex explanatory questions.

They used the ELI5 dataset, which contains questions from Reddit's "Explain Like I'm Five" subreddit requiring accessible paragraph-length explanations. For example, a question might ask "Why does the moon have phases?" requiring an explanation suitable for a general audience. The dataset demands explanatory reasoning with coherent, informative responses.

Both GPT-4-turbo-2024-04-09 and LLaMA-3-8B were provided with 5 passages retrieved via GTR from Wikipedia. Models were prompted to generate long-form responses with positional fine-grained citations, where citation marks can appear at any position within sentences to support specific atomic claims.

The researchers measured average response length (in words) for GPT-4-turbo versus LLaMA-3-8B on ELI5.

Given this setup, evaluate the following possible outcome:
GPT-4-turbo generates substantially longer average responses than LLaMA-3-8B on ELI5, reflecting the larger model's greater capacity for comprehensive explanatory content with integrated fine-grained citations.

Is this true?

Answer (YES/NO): NO